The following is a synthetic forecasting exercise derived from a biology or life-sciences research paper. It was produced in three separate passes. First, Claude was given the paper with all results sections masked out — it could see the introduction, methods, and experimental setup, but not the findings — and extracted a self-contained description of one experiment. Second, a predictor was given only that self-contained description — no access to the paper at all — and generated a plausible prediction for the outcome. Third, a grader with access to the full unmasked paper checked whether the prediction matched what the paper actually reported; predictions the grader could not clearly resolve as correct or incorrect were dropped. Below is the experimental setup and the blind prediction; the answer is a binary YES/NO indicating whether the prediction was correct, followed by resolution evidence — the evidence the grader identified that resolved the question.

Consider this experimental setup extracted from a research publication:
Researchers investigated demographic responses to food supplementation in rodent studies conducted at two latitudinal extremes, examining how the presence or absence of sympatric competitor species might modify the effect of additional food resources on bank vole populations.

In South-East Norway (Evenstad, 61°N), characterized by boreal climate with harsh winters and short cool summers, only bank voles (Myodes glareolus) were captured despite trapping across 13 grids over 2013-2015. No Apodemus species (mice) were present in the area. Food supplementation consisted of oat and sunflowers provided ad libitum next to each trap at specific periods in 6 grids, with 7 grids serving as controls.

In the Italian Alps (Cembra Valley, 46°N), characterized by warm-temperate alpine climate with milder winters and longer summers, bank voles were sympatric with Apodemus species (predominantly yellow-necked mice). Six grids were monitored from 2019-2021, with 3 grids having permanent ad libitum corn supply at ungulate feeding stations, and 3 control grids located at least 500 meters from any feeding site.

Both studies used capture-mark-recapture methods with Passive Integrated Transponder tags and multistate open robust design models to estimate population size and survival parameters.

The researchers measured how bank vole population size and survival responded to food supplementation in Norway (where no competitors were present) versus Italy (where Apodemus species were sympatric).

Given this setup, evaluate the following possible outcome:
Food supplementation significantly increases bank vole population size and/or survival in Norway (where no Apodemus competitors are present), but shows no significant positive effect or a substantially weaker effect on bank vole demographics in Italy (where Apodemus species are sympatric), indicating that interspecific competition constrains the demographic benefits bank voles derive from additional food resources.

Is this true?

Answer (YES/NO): NO